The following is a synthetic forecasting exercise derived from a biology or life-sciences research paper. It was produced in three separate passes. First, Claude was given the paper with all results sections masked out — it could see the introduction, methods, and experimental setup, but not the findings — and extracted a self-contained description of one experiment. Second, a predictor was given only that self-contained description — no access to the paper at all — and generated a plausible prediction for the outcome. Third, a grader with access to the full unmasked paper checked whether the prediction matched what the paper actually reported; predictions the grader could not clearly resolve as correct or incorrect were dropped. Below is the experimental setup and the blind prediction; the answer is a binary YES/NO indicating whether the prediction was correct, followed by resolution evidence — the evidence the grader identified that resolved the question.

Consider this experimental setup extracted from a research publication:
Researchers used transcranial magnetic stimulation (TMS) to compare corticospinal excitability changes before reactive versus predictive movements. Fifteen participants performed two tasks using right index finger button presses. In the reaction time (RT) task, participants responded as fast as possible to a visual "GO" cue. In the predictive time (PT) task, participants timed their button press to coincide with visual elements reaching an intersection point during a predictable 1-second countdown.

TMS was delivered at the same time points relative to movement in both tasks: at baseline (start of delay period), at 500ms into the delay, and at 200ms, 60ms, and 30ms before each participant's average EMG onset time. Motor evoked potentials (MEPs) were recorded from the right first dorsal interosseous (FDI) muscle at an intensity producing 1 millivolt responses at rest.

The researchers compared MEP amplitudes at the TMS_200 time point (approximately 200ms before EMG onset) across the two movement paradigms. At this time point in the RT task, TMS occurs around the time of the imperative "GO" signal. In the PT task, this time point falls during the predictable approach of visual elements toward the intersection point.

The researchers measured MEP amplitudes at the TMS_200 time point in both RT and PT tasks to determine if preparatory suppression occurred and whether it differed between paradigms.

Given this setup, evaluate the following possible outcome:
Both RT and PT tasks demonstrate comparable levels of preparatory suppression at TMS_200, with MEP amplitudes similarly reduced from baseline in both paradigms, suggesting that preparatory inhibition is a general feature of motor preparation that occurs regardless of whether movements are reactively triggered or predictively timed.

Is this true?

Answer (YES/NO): YES